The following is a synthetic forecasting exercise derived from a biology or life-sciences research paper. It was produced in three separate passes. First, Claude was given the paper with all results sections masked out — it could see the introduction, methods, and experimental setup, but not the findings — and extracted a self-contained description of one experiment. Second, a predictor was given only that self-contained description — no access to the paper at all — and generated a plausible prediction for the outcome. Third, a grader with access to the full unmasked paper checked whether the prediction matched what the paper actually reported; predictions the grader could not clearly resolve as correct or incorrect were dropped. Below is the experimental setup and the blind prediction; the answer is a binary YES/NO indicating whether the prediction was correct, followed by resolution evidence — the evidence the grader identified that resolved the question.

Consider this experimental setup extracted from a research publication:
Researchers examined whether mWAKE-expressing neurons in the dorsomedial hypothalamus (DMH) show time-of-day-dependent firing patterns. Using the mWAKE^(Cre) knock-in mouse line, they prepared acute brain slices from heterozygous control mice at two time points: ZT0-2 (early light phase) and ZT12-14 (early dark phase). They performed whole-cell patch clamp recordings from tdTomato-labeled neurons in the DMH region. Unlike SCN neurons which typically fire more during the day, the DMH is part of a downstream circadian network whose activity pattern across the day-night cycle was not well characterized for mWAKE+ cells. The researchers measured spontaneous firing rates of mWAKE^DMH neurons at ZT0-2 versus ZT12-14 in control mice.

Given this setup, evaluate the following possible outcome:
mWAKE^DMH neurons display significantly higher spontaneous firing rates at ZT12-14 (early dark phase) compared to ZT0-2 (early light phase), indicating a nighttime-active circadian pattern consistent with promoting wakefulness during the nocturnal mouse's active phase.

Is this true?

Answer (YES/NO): YES